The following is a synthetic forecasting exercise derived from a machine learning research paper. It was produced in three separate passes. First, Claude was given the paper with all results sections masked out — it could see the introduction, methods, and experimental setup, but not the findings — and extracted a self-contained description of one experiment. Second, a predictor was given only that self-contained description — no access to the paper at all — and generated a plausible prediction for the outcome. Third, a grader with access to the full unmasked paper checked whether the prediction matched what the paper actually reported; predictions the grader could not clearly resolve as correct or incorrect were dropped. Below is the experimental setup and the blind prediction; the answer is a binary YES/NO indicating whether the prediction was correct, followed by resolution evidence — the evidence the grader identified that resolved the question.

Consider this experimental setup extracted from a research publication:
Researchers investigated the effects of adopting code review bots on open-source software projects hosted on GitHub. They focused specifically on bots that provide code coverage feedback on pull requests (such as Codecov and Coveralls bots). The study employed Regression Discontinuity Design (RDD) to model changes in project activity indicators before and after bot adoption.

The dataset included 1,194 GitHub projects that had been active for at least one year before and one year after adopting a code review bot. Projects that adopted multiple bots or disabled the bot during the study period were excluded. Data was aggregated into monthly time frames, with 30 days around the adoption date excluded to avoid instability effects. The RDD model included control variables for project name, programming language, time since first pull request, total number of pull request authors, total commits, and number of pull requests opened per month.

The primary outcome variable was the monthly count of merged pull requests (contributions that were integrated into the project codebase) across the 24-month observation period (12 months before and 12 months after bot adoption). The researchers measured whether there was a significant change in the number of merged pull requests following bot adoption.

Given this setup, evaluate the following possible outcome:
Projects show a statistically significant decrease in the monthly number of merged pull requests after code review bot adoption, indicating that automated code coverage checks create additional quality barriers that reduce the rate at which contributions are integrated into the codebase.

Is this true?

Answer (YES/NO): NO